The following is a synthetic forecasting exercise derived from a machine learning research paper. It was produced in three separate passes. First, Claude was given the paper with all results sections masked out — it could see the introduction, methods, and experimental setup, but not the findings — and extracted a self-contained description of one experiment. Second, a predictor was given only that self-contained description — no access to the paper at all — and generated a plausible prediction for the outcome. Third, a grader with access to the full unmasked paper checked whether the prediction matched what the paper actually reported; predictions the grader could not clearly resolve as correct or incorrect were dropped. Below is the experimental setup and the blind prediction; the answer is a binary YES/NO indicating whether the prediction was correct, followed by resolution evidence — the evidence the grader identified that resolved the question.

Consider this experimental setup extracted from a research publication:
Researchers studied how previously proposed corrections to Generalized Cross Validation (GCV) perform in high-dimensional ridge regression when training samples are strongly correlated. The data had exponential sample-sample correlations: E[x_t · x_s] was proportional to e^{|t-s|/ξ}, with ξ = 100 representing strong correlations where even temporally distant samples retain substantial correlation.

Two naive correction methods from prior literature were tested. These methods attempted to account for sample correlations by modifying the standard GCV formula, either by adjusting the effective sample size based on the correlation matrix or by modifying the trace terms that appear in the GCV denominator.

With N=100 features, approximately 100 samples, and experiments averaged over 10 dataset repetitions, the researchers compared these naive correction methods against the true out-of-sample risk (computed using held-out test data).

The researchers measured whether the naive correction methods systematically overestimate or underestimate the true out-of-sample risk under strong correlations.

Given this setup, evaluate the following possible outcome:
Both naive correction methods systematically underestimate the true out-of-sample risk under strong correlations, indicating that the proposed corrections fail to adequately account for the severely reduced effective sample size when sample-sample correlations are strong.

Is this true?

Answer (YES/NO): NO